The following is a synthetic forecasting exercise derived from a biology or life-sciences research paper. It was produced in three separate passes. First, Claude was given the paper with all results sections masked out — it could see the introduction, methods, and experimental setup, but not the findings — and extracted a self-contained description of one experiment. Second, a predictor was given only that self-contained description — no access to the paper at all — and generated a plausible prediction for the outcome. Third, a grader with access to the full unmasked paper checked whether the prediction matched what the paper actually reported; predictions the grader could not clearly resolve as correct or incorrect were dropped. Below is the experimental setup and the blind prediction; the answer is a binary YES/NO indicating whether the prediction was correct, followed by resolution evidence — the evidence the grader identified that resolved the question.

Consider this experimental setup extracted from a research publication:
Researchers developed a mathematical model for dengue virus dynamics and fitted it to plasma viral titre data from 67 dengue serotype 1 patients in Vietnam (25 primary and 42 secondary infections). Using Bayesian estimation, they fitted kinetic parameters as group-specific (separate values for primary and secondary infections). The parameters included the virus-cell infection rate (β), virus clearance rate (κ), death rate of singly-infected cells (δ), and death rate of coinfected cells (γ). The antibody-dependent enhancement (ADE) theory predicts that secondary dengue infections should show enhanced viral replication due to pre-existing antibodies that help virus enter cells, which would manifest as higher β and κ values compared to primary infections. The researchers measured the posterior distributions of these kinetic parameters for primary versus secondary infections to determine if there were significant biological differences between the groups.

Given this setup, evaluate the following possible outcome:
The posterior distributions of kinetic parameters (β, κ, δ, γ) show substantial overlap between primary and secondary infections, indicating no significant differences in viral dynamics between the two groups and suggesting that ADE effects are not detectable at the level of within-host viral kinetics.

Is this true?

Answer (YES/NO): YES